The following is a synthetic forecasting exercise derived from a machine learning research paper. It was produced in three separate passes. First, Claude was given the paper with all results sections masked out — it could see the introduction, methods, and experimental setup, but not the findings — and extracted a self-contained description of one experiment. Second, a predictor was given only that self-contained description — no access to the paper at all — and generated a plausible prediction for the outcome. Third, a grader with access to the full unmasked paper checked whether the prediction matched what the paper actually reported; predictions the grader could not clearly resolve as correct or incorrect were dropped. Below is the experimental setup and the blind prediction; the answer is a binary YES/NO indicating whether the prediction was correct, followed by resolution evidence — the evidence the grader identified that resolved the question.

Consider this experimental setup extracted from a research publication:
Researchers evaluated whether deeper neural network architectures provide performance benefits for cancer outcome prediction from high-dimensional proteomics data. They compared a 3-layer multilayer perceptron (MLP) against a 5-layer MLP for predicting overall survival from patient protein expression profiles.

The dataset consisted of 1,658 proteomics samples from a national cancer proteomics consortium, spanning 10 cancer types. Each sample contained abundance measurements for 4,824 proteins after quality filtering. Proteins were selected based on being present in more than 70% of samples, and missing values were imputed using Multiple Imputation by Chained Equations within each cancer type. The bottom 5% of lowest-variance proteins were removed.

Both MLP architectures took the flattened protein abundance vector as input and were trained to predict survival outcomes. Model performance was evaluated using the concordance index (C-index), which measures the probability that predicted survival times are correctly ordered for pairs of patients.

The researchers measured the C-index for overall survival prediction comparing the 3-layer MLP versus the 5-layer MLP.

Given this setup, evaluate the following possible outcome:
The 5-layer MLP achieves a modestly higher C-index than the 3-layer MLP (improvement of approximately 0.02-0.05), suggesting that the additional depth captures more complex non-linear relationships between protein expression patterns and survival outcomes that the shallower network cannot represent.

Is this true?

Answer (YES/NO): NO